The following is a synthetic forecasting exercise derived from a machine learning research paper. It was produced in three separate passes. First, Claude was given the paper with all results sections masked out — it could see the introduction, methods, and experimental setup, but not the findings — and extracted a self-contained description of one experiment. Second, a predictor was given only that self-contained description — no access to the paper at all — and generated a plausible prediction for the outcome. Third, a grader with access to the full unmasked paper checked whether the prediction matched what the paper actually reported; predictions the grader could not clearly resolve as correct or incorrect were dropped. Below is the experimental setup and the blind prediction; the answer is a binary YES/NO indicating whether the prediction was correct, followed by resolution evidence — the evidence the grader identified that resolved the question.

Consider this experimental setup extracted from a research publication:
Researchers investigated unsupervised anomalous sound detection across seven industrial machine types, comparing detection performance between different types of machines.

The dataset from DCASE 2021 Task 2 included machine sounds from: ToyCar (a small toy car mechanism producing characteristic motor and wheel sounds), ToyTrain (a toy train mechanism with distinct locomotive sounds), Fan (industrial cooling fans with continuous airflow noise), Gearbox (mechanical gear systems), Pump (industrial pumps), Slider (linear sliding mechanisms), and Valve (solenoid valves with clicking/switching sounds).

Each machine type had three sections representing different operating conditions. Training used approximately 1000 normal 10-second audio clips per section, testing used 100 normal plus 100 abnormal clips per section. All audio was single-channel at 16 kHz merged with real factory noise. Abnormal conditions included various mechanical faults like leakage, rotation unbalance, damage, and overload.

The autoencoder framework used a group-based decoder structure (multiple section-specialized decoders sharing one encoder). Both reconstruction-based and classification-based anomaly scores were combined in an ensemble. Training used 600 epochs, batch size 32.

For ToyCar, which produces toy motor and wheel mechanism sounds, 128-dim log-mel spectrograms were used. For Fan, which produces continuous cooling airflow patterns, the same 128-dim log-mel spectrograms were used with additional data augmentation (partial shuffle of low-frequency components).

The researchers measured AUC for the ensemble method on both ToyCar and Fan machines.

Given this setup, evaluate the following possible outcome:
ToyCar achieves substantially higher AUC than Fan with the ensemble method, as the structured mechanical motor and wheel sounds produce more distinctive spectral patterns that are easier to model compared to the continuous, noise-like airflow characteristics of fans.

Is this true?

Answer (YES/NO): NO